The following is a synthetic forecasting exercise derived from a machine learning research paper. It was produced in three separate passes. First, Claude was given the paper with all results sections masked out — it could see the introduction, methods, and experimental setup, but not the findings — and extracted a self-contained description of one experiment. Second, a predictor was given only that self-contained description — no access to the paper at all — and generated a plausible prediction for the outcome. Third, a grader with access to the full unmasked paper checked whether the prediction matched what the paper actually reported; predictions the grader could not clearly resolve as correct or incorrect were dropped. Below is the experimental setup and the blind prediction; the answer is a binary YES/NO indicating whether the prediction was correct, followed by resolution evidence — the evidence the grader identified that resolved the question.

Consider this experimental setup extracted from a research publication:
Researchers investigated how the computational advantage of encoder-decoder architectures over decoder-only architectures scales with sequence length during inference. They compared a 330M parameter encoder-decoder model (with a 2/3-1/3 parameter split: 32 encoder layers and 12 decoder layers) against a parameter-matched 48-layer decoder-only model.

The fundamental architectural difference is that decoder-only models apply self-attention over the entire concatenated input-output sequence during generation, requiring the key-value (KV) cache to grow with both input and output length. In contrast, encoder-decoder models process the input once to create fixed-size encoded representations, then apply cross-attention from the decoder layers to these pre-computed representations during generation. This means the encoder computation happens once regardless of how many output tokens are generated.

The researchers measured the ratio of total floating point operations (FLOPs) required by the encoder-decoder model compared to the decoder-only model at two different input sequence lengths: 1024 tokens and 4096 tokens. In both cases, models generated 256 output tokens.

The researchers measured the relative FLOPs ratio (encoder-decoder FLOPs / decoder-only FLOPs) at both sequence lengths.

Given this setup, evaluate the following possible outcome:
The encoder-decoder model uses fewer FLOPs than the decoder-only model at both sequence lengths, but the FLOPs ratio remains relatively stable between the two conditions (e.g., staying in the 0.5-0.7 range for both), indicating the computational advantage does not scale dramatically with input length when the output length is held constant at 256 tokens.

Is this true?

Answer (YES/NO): NO